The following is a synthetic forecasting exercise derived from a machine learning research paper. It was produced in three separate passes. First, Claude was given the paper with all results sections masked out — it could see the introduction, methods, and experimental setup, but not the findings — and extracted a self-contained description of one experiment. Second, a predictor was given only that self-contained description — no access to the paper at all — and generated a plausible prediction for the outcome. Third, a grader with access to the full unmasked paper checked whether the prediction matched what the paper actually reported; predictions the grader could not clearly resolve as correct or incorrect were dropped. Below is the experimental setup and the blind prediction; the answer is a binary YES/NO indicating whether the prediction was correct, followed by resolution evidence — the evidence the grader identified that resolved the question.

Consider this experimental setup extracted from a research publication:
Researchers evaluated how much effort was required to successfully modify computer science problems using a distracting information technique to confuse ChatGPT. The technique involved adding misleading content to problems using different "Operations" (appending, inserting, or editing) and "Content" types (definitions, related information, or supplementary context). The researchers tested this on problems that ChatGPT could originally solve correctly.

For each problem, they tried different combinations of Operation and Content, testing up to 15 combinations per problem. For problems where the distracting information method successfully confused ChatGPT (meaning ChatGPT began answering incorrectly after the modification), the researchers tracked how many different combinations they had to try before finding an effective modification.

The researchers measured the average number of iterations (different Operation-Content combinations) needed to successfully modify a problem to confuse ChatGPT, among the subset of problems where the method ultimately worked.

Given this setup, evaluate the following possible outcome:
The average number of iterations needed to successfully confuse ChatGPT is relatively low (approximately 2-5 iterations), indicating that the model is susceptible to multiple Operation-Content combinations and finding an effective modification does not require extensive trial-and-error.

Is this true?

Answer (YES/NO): NO